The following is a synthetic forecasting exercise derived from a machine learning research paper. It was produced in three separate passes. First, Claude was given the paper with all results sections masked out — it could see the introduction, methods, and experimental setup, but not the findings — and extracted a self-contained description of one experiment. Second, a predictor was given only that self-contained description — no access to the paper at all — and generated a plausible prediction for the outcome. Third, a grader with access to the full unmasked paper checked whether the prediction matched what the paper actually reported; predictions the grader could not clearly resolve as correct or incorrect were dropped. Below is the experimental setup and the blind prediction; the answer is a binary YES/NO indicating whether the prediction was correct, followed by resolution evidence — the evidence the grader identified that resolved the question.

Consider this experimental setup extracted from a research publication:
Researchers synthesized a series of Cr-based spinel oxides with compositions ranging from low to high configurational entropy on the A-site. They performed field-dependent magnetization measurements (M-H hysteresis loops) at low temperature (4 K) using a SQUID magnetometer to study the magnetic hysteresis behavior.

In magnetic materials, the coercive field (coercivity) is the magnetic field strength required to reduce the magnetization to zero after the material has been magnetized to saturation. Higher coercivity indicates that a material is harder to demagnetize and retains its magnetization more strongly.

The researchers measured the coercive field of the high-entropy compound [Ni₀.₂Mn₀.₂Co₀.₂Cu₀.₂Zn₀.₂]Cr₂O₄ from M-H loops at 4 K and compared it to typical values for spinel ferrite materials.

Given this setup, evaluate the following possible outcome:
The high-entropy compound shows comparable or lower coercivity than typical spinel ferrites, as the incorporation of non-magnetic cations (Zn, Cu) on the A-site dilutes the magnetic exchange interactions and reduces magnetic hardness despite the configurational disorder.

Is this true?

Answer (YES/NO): NO